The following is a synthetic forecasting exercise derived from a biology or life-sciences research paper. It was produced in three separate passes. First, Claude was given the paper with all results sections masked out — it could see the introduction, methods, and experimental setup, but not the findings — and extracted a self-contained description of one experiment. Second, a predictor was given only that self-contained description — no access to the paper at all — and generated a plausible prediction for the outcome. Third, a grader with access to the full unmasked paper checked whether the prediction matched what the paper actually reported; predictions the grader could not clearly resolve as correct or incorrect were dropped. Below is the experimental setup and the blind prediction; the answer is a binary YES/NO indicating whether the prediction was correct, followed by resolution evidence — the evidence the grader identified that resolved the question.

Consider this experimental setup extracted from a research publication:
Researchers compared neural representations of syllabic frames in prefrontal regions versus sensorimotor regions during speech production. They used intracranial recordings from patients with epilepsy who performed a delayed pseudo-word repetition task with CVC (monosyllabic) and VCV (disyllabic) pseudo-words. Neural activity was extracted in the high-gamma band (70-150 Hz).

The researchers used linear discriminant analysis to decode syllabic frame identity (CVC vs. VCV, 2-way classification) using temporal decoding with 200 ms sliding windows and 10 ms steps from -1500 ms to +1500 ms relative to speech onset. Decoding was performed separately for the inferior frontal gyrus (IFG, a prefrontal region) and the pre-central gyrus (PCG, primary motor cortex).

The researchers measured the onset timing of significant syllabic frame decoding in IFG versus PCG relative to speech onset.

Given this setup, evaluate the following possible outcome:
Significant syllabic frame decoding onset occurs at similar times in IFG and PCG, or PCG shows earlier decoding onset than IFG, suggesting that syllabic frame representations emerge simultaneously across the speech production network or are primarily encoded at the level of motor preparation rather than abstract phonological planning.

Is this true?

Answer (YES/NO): NO